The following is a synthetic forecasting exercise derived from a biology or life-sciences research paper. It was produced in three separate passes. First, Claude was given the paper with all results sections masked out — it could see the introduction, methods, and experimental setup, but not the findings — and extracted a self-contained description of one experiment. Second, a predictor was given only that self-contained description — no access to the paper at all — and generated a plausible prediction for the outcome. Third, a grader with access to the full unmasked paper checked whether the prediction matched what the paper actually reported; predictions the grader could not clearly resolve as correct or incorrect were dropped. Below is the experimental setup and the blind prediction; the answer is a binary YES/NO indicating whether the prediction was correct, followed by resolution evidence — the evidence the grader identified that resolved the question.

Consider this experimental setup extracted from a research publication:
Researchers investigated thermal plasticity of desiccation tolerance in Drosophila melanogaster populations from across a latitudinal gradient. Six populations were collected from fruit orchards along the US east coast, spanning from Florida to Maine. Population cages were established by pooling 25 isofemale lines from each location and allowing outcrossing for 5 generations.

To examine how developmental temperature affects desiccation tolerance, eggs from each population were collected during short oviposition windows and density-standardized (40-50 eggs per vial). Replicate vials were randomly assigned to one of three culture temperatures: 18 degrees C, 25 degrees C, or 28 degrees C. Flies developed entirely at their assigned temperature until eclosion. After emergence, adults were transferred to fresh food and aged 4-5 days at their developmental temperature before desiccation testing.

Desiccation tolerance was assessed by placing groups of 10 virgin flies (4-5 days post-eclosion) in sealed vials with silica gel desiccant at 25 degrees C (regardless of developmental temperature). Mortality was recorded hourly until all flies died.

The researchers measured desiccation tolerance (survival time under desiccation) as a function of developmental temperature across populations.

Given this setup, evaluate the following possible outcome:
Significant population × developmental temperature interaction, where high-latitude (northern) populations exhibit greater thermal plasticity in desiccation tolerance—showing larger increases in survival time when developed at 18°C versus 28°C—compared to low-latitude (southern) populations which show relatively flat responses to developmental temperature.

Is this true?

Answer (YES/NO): NO